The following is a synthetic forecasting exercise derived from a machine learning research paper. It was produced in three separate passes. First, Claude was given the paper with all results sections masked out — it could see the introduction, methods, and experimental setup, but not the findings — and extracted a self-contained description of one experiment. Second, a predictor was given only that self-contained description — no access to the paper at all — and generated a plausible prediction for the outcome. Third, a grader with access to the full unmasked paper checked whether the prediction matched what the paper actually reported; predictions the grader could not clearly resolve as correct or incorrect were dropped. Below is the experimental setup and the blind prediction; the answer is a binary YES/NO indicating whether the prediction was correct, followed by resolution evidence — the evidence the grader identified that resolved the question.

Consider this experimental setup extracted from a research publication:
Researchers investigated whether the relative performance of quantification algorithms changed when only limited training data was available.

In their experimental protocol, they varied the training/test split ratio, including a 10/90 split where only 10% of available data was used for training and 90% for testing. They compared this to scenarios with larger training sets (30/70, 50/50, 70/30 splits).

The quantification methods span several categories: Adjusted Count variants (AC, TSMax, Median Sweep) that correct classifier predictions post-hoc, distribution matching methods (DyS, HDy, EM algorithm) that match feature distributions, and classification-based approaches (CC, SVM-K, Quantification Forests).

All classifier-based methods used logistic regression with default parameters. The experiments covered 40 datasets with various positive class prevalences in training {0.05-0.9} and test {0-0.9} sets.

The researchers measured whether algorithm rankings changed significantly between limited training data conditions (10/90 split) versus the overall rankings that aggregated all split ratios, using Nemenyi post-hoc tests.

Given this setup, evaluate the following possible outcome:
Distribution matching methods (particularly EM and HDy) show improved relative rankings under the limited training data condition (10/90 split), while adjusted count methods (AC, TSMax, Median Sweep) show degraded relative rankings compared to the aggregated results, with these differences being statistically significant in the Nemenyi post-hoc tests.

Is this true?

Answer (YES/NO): NO